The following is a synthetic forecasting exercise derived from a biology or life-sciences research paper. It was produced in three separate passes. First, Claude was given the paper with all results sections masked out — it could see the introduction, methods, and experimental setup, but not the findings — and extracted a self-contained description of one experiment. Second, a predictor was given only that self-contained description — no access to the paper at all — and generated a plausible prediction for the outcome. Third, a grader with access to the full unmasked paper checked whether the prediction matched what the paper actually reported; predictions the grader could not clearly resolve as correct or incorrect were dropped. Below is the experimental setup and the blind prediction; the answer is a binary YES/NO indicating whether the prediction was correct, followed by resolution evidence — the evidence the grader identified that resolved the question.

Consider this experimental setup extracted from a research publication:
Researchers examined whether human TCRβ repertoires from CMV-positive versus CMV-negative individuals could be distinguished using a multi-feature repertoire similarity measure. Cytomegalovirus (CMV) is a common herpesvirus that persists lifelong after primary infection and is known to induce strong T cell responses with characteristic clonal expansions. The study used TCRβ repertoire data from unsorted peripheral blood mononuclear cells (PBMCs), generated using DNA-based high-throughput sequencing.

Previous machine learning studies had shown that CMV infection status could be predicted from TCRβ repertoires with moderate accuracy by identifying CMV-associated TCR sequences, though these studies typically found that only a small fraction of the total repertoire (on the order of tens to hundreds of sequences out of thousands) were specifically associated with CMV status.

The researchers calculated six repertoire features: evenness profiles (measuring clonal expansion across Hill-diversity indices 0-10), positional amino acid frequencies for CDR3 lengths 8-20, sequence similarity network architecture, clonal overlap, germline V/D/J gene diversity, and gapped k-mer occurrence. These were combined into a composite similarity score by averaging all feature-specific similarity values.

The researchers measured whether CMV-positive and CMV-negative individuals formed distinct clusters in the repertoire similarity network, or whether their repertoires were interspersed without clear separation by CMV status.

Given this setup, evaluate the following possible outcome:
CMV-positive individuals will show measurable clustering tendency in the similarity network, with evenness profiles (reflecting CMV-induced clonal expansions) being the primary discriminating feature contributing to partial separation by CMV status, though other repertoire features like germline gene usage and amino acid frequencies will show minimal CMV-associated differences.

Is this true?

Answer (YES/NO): NO